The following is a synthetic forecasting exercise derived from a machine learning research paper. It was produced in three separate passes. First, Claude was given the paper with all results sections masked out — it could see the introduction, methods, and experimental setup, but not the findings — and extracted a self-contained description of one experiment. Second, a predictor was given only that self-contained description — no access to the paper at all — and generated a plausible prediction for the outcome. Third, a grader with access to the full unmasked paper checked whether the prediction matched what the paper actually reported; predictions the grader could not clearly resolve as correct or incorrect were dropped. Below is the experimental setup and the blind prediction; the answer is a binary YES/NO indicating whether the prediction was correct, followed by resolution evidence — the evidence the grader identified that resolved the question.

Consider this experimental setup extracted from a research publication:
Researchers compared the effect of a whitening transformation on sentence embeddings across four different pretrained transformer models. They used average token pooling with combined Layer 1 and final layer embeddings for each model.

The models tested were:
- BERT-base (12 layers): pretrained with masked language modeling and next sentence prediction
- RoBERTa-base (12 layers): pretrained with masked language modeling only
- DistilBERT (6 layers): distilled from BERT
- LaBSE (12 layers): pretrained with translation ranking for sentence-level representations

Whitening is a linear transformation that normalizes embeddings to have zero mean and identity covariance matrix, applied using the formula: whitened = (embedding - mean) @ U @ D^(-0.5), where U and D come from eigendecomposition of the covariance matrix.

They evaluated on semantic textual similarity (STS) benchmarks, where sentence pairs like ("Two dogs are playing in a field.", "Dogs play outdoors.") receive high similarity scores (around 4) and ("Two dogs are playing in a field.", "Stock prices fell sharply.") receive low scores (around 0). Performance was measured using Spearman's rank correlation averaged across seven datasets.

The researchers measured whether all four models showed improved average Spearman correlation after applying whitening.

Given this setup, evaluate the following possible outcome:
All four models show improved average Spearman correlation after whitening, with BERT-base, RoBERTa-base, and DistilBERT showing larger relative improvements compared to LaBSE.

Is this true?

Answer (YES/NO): YES